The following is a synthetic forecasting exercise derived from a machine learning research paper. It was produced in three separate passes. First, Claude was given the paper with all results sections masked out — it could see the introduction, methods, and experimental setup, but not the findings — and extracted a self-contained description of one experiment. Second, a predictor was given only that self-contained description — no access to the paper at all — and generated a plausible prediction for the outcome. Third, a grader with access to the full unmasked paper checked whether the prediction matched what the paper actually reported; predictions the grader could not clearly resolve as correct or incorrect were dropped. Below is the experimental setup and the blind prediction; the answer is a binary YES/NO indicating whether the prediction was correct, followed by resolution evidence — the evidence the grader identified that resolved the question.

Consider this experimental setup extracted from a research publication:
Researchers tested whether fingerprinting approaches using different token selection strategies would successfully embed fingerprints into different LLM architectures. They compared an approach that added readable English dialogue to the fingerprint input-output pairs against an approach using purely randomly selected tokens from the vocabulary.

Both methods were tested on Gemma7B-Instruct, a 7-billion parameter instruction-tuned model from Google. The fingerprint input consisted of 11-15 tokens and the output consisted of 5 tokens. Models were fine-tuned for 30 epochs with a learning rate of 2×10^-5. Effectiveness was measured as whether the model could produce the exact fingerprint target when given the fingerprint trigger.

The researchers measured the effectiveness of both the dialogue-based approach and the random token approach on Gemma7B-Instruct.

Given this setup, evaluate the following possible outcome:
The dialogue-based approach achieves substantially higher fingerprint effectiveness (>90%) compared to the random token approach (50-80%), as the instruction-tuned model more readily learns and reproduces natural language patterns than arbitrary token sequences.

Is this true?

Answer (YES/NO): NO